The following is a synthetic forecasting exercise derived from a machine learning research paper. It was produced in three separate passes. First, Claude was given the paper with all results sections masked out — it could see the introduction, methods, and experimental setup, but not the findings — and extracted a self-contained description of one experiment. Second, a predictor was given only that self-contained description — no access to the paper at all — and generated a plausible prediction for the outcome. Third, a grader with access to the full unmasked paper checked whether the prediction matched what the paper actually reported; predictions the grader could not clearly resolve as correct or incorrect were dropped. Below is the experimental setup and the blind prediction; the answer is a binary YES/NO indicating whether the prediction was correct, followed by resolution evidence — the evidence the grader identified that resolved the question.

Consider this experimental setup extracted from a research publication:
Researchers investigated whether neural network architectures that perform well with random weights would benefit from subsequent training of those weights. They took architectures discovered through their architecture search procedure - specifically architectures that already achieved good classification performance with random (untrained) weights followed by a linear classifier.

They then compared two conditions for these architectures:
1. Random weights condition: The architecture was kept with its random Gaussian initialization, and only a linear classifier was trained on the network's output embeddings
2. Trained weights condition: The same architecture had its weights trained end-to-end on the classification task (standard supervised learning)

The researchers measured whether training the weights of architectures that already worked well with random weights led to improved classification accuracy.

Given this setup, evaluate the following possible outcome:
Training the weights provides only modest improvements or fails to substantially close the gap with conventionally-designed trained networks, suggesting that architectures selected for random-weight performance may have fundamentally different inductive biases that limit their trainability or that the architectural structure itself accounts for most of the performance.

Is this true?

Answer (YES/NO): YES